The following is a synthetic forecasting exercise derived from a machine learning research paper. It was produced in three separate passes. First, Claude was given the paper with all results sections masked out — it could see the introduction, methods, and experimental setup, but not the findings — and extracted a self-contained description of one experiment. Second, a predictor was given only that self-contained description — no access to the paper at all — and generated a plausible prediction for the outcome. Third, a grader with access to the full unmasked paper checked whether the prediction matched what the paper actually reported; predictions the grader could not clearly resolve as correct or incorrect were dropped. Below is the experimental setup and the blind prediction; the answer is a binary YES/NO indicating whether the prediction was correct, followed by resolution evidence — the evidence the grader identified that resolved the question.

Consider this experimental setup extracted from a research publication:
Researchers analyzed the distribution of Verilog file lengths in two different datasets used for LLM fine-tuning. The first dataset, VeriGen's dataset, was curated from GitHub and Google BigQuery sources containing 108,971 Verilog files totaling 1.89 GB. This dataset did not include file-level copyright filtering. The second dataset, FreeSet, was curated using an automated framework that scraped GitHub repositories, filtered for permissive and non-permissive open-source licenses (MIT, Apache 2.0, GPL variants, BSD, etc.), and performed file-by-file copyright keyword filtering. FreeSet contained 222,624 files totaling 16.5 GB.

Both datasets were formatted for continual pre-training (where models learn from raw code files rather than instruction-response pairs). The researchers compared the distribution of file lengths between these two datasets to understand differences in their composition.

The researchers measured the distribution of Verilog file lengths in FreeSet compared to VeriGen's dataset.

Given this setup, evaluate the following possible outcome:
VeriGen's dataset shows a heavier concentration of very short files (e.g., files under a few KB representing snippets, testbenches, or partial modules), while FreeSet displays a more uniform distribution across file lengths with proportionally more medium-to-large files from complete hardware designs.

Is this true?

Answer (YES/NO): NO